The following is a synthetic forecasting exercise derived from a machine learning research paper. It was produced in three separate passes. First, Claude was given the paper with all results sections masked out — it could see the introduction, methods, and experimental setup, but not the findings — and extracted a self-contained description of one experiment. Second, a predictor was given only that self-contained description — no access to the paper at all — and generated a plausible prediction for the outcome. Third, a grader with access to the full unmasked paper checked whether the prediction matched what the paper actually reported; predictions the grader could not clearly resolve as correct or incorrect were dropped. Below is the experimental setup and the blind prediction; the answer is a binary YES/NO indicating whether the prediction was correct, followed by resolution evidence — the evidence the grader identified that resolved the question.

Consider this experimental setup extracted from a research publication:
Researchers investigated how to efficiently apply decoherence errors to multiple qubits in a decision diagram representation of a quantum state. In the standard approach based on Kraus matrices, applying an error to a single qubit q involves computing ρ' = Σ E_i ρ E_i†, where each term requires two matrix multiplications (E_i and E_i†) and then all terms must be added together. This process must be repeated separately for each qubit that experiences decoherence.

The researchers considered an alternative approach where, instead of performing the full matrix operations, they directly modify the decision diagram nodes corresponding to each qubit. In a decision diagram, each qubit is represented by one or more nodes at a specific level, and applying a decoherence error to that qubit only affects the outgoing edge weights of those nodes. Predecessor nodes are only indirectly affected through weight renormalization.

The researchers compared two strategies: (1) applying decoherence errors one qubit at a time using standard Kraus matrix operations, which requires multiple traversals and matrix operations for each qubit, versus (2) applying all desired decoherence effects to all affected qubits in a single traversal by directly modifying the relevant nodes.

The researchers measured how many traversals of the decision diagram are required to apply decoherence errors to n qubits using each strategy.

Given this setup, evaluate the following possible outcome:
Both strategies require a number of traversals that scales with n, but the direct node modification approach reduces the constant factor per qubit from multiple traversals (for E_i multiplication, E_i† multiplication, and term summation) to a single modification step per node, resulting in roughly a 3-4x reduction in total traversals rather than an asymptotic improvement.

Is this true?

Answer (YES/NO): NO